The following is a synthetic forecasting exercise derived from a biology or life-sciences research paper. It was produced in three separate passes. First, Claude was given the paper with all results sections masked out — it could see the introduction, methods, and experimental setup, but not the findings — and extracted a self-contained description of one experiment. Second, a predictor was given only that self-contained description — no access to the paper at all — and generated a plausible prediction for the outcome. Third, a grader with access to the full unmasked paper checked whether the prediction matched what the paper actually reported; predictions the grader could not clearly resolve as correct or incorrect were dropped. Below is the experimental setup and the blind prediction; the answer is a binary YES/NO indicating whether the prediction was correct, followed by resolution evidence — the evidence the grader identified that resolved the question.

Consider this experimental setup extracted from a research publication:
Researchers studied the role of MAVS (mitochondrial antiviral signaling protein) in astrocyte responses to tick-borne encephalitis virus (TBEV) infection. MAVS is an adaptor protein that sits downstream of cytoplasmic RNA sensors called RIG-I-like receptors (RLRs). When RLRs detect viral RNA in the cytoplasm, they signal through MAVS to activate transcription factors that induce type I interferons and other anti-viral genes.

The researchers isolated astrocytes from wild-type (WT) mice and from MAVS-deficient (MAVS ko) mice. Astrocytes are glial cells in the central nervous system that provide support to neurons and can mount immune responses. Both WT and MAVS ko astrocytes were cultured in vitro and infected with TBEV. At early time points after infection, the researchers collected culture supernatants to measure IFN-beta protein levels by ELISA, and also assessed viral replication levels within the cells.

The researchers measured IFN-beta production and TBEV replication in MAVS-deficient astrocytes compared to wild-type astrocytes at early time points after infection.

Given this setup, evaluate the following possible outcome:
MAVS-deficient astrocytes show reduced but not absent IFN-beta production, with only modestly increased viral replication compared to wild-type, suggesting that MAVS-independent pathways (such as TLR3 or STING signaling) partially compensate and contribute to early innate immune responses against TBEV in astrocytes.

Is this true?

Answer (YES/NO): NO